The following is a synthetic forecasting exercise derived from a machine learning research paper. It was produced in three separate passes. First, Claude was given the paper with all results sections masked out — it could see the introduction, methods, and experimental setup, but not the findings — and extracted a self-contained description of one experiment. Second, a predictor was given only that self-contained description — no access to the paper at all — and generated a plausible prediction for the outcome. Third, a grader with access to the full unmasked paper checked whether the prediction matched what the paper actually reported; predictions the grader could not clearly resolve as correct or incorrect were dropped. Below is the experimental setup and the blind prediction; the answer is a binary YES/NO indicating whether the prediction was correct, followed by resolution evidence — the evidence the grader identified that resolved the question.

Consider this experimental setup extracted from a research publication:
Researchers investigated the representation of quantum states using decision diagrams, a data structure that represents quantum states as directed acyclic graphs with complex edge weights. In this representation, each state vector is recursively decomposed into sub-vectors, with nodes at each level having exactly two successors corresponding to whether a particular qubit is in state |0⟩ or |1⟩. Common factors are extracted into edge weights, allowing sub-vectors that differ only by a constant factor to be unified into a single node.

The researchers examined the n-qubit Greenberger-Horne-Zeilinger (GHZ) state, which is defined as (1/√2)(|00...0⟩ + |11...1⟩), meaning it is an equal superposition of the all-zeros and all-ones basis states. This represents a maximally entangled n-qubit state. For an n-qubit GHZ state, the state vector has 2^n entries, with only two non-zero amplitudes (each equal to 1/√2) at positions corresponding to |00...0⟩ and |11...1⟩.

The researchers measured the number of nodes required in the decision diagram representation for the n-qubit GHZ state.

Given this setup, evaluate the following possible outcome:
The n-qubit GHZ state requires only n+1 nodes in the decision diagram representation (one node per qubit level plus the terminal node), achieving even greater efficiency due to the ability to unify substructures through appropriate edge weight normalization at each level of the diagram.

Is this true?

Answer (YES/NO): NO